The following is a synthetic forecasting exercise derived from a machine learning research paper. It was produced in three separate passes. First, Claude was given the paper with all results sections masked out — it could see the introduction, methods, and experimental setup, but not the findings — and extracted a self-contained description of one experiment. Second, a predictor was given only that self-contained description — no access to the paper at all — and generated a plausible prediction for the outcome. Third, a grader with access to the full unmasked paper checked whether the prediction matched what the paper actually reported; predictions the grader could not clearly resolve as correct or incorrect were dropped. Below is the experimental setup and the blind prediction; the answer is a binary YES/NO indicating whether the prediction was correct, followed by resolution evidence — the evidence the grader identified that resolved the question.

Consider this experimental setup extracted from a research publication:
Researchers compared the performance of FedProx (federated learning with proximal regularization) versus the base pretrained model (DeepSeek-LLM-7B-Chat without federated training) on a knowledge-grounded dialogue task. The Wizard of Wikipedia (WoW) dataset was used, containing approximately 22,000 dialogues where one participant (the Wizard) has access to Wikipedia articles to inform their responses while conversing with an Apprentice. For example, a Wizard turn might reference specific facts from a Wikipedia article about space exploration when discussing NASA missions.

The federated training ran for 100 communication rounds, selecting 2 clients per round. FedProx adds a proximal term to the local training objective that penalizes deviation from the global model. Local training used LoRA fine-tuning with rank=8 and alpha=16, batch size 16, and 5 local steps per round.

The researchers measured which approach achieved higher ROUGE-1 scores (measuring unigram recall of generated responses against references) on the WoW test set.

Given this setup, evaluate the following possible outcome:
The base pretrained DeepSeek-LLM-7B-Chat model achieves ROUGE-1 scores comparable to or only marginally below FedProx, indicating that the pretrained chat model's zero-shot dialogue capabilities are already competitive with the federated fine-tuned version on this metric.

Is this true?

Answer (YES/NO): NO